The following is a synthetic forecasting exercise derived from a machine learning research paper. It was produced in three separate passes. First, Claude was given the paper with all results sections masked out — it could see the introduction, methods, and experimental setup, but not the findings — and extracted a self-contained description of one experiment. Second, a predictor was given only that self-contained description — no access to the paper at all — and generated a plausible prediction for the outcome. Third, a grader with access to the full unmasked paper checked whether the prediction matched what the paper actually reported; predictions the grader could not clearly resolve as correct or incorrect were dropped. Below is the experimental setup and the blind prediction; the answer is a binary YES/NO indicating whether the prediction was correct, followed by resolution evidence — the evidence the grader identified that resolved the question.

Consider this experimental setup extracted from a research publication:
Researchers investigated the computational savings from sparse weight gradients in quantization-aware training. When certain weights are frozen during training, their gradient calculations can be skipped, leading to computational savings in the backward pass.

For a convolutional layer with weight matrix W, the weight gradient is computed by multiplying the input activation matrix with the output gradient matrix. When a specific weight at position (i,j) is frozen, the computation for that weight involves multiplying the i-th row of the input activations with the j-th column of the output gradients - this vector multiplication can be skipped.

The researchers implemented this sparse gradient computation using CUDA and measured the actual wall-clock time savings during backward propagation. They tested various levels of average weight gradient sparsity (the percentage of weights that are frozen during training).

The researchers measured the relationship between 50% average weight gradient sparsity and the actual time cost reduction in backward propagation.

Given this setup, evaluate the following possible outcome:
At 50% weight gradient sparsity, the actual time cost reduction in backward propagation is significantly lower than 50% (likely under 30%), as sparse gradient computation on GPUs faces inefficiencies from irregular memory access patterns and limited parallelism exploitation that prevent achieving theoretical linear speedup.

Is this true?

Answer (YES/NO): YES